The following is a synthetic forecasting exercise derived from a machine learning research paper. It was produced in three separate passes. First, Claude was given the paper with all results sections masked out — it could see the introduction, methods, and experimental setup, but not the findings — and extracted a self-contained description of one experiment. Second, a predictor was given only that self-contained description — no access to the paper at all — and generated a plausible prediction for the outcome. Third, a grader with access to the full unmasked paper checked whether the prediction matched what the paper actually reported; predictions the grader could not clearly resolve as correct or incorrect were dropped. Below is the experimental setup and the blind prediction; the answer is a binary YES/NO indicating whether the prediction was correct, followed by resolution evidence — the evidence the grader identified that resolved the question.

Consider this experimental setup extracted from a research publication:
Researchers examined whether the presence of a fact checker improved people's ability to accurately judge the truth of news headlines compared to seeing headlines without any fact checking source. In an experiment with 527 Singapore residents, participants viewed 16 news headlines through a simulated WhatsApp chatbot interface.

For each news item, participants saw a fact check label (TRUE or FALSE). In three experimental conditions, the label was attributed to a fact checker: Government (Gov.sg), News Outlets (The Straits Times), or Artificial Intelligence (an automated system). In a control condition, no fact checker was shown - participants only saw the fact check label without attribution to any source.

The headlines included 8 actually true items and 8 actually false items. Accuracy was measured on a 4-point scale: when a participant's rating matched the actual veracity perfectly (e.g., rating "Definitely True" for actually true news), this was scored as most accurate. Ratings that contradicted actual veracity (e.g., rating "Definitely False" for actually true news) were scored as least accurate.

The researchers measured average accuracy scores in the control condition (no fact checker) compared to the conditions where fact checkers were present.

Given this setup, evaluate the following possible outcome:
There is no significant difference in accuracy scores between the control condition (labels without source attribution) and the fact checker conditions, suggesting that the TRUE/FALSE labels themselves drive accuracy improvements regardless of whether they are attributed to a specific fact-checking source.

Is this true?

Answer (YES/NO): YES